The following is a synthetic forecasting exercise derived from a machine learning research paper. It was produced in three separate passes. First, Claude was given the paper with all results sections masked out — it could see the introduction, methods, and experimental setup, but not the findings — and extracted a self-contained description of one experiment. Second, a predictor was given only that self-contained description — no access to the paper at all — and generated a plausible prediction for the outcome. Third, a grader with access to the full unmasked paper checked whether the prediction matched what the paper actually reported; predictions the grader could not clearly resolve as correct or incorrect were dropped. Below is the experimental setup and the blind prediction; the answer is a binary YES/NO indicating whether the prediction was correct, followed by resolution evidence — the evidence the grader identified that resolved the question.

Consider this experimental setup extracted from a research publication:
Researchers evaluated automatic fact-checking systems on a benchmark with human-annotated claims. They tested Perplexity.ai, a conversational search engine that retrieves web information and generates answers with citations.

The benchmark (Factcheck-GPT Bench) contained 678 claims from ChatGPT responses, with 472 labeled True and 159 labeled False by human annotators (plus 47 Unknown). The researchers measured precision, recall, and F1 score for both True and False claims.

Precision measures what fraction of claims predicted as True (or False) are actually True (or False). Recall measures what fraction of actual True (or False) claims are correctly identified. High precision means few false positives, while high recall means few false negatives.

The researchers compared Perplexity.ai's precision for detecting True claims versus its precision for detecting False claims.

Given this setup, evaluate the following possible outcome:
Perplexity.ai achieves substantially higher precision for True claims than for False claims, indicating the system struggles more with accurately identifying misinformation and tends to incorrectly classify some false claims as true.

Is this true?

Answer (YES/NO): YES